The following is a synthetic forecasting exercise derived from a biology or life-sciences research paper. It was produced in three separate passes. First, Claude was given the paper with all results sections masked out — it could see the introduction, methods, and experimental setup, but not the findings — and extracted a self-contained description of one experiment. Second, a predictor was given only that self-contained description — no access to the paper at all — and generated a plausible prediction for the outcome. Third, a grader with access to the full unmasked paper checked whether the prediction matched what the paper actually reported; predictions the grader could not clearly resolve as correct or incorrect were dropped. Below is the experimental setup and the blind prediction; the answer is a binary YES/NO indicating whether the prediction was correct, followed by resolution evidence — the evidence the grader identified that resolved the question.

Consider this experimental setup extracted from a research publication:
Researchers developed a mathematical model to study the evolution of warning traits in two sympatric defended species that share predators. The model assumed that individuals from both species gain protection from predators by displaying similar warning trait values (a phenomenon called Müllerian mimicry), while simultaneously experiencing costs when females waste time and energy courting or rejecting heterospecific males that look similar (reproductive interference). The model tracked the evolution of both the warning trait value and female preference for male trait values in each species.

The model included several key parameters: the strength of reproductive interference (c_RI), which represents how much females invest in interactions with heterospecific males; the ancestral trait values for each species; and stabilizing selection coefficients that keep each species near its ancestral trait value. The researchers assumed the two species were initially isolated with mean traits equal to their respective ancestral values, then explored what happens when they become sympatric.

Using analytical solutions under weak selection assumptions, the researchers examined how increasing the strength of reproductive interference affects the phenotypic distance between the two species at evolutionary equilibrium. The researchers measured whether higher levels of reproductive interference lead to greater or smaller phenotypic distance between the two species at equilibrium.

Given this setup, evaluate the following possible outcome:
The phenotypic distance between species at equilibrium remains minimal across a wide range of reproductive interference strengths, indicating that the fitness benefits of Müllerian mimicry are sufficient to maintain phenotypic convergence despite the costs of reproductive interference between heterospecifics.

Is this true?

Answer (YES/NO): NO